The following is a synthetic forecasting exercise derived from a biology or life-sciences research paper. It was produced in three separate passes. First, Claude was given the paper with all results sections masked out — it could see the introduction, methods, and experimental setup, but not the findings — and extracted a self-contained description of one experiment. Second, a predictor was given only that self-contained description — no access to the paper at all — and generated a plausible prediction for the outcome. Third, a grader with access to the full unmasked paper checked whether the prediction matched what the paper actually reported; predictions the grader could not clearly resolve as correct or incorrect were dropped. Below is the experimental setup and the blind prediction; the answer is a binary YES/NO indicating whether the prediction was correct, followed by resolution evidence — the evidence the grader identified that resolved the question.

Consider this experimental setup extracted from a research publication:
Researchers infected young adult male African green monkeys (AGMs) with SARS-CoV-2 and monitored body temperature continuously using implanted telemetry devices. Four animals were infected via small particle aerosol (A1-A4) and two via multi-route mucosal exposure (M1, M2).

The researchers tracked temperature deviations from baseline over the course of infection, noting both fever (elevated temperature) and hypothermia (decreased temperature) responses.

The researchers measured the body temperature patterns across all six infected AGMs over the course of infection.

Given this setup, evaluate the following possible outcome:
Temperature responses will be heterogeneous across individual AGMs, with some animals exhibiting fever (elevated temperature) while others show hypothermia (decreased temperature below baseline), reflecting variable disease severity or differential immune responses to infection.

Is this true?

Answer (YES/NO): YES